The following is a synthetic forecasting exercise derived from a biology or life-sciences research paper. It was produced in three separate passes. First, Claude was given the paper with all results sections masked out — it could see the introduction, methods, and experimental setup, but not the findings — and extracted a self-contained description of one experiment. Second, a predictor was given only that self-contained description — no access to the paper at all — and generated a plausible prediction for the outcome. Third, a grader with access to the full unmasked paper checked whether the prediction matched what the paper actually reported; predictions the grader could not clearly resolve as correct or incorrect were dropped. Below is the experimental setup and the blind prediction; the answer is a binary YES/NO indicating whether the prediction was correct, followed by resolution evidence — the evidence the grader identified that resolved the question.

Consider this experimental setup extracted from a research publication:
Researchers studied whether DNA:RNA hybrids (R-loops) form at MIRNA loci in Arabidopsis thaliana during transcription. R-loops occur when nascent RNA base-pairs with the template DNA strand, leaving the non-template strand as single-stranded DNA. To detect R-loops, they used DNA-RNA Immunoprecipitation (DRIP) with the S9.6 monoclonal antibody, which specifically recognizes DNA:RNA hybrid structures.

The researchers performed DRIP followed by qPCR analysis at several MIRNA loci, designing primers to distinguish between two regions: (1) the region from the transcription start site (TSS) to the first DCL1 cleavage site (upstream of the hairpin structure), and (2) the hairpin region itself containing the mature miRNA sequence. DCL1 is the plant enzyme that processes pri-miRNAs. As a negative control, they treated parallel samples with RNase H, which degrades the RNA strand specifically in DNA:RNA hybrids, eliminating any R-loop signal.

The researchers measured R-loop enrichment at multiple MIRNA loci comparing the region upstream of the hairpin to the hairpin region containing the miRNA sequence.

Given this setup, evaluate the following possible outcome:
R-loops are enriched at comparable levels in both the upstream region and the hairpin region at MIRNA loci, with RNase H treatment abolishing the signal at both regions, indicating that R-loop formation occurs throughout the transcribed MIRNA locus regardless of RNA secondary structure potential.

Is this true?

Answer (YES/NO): NO